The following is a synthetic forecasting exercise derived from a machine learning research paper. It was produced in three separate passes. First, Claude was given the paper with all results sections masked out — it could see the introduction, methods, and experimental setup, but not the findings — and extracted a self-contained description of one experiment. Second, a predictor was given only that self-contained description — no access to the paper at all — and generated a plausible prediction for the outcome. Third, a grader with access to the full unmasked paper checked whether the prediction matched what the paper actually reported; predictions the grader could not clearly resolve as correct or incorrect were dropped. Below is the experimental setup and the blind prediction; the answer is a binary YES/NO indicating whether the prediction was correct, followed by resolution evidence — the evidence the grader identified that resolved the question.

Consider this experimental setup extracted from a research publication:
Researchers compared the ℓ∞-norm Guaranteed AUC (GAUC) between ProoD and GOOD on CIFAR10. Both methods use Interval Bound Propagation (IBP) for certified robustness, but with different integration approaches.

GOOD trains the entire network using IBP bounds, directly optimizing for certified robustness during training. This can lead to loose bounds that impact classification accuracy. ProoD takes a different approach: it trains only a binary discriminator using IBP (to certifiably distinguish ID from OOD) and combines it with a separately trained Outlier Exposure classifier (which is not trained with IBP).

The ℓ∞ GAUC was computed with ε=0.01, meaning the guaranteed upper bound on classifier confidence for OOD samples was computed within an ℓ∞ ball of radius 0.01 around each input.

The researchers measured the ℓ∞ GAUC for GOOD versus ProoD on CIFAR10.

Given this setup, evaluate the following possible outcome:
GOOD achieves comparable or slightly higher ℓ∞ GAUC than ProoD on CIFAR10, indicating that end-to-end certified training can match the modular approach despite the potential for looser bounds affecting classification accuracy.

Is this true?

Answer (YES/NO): NO